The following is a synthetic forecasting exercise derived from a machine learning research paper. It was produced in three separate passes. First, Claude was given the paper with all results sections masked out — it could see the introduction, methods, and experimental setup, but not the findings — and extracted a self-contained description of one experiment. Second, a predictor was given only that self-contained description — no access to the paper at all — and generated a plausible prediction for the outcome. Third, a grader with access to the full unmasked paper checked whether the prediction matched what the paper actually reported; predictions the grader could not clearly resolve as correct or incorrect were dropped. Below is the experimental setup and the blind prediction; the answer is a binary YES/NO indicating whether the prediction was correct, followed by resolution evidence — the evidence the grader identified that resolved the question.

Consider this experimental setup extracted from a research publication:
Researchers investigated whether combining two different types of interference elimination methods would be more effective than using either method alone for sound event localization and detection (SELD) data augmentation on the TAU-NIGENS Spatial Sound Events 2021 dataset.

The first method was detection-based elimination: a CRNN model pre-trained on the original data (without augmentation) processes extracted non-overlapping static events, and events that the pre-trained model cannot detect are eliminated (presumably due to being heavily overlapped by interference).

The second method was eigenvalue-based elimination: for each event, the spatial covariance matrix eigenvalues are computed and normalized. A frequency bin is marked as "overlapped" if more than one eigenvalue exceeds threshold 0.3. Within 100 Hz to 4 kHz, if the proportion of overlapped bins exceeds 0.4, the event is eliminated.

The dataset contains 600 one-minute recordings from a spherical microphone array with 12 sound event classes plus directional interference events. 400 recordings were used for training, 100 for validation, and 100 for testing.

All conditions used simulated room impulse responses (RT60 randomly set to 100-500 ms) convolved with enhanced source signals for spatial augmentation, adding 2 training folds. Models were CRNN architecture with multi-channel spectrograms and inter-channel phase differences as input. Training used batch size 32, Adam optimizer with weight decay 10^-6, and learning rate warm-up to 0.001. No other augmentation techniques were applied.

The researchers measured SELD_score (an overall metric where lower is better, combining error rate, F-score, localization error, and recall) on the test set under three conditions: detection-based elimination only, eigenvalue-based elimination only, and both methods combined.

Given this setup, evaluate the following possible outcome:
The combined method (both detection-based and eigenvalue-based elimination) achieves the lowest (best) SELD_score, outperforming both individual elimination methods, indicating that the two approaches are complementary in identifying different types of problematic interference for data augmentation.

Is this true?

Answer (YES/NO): YES